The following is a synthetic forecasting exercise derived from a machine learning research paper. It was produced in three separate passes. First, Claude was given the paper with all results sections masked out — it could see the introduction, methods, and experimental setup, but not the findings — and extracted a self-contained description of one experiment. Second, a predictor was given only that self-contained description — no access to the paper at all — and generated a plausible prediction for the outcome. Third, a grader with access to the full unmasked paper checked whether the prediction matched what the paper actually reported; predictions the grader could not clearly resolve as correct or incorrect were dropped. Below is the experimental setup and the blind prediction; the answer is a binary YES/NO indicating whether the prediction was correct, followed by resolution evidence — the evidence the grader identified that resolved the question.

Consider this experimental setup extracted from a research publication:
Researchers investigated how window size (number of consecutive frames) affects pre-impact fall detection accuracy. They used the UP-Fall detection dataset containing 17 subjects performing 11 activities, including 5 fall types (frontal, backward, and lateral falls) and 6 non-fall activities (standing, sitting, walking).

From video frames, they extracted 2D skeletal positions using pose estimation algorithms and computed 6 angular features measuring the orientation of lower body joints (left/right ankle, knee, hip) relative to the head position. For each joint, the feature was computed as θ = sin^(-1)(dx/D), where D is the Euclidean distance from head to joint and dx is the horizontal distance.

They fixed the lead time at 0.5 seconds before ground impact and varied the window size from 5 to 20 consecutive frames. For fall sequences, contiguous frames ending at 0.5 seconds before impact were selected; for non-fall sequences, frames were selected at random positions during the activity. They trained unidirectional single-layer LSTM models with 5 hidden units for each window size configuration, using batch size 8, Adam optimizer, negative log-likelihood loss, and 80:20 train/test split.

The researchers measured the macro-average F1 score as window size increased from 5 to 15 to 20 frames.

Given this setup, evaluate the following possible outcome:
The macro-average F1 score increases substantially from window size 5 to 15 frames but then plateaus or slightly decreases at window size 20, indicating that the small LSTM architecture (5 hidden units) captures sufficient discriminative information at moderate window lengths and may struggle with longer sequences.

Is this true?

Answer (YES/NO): NO